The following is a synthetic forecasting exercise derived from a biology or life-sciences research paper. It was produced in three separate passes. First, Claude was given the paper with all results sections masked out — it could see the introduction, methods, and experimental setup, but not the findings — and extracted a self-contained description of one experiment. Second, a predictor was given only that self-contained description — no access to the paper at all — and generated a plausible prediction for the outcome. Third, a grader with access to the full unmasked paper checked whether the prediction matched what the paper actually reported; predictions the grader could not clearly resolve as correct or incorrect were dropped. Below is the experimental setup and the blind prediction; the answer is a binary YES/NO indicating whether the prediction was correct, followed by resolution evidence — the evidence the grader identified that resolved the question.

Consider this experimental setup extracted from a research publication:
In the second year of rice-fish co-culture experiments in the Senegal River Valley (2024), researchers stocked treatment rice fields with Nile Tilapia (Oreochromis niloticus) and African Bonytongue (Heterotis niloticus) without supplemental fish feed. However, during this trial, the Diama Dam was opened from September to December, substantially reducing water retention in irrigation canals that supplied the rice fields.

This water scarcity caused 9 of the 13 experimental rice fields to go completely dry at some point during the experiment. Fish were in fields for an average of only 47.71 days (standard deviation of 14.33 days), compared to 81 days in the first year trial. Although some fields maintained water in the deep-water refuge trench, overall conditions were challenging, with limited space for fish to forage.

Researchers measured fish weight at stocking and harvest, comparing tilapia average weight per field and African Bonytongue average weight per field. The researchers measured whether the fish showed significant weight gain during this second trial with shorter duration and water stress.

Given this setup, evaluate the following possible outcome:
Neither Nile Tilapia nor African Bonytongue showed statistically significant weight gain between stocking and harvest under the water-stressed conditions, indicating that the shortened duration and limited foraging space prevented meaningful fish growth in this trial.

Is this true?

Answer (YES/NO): YES